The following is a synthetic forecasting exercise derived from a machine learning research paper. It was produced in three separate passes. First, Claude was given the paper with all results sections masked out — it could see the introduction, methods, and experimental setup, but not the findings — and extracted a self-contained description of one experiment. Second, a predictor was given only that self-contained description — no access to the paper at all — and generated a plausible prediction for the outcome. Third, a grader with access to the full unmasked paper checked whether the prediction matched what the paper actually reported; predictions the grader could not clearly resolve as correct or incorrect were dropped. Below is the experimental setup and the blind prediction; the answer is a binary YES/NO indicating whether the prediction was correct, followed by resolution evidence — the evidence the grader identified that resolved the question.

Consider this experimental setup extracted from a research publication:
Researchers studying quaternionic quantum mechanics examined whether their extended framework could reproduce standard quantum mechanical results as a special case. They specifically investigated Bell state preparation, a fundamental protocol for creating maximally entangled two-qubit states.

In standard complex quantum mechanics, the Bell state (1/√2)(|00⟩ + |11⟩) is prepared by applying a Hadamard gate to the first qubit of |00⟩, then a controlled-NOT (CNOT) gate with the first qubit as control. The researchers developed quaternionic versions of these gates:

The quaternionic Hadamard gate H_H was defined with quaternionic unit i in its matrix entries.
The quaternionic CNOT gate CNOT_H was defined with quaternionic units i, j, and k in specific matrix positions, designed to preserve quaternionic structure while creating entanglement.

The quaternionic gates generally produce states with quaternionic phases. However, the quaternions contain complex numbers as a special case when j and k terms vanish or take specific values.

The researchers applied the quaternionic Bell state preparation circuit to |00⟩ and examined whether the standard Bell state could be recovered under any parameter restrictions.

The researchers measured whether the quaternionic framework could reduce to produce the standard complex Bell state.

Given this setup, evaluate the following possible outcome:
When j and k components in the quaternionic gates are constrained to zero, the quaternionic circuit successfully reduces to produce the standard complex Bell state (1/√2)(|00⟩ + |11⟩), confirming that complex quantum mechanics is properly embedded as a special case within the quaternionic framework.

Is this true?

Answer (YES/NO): NO